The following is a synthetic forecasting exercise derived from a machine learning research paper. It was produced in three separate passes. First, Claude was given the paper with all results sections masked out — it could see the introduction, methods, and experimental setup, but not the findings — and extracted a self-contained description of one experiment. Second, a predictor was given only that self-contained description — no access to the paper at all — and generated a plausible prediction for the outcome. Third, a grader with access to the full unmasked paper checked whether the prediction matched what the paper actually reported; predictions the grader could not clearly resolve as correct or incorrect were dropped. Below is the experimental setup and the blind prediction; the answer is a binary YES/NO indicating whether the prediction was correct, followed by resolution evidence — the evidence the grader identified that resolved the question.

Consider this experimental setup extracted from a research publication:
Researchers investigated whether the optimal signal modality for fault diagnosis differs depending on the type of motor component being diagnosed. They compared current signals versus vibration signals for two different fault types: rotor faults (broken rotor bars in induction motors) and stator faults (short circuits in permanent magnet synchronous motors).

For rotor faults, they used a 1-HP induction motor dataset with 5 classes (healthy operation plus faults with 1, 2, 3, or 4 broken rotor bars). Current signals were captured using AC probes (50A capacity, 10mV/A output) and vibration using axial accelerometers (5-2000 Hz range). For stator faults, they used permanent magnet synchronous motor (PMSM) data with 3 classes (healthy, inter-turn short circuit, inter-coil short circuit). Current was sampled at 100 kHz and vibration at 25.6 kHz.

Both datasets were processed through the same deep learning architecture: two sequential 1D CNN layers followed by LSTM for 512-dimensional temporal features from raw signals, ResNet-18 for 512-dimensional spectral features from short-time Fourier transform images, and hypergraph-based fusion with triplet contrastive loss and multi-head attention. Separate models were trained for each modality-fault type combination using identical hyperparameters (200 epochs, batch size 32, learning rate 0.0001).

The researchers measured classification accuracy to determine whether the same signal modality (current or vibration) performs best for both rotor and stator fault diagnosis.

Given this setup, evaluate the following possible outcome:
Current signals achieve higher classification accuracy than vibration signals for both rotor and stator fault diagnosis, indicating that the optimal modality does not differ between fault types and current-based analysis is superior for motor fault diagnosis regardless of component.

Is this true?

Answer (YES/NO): NO